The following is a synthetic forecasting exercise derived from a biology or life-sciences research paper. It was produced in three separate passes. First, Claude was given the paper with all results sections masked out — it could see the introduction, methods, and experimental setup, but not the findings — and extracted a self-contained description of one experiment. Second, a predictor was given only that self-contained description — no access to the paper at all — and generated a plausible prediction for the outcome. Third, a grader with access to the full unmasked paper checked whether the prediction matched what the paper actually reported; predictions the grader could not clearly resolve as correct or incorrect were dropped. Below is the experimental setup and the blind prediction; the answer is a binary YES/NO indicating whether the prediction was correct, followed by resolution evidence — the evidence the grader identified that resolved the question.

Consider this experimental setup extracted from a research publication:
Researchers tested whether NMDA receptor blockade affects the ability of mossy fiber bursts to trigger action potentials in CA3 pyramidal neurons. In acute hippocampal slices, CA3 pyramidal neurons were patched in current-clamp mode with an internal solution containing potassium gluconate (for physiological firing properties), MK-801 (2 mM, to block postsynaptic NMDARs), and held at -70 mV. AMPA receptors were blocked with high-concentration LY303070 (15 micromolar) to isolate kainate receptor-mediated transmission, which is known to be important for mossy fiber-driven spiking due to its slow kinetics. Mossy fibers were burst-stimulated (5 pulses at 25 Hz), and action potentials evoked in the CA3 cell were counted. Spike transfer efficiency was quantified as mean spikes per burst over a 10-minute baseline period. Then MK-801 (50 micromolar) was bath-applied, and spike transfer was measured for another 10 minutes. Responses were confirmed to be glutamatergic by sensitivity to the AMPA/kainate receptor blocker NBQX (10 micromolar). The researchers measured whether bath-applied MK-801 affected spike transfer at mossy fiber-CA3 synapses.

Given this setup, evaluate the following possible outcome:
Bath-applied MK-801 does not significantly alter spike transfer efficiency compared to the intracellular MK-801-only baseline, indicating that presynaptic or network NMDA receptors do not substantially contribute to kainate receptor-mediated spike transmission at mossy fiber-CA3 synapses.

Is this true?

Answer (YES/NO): NO